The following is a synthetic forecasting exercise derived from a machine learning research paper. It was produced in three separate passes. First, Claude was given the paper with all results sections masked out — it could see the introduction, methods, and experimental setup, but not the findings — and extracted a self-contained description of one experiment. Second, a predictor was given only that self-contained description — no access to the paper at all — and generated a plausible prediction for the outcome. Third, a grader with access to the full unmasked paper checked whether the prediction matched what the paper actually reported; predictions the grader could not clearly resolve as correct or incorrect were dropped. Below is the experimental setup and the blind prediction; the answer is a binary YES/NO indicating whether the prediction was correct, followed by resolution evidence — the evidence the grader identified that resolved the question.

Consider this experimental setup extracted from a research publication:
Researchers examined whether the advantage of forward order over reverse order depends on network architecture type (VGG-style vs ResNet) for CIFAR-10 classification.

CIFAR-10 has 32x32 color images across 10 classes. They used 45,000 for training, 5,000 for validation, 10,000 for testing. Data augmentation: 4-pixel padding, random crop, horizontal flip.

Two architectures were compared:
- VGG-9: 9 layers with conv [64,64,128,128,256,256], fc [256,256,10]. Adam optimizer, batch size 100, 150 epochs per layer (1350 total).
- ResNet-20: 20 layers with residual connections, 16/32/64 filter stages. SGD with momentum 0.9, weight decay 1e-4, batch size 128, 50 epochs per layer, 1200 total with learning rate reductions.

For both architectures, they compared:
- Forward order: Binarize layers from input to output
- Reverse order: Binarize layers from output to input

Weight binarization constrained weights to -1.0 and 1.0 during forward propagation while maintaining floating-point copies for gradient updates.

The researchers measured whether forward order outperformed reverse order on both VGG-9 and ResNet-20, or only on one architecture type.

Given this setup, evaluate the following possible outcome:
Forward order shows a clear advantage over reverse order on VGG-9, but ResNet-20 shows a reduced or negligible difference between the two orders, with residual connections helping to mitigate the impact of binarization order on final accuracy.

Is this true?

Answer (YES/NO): NO